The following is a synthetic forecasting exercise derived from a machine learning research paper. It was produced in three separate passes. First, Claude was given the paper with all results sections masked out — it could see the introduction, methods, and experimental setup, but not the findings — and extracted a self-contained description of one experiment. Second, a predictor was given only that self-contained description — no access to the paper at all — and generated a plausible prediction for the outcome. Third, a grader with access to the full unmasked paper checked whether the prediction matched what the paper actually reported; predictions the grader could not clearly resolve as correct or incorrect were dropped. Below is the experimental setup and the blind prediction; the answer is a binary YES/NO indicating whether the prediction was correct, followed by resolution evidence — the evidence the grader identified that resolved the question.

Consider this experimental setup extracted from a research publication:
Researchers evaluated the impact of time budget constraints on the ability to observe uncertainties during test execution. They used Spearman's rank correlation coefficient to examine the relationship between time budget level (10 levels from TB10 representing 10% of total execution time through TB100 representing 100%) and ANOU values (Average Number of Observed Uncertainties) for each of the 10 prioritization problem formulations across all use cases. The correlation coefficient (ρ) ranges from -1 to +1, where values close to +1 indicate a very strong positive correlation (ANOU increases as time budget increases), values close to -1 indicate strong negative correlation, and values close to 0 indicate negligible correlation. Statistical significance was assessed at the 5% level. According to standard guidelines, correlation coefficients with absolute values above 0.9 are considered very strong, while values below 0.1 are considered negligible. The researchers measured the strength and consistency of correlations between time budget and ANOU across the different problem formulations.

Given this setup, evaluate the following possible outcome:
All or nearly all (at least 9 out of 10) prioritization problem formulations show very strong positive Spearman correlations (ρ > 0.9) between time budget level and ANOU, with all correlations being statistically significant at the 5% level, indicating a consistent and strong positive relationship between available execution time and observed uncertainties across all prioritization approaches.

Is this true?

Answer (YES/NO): NO